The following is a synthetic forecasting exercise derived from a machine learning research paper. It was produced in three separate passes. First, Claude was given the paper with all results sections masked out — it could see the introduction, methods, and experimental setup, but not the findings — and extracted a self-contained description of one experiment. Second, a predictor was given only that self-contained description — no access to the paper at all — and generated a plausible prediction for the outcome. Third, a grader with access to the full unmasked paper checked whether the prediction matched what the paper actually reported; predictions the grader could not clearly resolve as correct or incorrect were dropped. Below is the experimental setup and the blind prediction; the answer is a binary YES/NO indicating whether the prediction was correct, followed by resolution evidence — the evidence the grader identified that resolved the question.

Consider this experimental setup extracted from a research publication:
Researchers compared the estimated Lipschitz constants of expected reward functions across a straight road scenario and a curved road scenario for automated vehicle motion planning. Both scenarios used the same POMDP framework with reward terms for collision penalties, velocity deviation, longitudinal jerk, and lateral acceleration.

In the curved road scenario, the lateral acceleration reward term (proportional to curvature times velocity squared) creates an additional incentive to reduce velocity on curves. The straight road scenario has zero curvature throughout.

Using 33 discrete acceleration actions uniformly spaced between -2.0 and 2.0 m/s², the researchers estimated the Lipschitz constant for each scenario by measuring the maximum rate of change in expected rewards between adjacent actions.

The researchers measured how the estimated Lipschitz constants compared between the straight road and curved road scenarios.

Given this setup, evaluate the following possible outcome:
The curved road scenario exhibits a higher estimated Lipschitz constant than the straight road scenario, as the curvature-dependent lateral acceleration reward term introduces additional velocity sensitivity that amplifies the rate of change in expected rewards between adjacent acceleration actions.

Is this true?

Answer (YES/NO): YES